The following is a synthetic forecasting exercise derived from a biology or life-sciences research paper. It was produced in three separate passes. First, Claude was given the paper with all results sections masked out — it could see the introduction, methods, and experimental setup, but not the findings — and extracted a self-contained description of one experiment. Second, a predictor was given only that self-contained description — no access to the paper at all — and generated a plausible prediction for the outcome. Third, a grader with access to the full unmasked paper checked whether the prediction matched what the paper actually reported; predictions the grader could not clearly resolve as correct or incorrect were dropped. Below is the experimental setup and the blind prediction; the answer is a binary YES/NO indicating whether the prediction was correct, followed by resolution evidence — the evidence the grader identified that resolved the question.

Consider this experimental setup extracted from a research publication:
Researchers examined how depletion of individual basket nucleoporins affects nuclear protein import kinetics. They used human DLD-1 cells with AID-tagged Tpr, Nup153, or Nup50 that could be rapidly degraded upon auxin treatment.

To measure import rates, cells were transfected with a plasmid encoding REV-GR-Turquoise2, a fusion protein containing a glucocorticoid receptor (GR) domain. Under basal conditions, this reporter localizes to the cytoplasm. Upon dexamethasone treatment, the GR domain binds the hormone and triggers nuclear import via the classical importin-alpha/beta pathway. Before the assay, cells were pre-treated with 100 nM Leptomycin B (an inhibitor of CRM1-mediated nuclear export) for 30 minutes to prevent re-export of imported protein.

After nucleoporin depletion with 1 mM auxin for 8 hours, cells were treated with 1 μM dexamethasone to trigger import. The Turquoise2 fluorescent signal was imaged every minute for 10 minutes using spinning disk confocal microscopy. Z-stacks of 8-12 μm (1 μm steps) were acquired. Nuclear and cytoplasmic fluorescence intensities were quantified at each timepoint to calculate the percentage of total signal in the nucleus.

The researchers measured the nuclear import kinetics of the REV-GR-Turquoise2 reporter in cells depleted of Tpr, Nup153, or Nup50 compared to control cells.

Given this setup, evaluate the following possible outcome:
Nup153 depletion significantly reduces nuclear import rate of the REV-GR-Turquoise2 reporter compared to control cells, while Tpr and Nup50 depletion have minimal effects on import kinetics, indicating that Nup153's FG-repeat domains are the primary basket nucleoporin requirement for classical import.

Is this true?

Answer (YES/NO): YES